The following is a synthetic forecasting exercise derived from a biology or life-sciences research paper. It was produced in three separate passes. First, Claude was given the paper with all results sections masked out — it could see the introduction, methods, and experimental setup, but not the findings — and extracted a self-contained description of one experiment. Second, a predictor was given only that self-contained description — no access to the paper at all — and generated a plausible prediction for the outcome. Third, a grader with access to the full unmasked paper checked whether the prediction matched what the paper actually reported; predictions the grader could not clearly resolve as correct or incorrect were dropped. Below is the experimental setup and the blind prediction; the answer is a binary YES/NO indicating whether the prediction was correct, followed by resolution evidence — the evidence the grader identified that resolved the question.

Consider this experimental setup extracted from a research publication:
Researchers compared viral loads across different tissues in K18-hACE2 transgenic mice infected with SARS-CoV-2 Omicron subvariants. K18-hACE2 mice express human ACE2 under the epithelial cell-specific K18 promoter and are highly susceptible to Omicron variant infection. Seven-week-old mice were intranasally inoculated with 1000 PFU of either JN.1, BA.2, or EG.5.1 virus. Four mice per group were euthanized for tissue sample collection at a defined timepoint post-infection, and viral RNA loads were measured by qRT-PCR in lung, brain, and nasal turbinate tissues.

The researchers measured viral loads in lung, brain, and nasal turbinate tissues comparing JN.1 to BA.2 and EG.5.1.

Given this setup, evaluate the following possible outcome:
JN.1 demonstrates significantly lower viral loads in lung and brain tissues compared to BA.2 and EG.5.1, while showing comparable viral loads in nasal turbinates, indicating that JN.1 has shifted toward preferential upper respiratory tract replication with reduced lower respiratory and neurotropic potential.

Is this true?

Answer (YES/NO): NO